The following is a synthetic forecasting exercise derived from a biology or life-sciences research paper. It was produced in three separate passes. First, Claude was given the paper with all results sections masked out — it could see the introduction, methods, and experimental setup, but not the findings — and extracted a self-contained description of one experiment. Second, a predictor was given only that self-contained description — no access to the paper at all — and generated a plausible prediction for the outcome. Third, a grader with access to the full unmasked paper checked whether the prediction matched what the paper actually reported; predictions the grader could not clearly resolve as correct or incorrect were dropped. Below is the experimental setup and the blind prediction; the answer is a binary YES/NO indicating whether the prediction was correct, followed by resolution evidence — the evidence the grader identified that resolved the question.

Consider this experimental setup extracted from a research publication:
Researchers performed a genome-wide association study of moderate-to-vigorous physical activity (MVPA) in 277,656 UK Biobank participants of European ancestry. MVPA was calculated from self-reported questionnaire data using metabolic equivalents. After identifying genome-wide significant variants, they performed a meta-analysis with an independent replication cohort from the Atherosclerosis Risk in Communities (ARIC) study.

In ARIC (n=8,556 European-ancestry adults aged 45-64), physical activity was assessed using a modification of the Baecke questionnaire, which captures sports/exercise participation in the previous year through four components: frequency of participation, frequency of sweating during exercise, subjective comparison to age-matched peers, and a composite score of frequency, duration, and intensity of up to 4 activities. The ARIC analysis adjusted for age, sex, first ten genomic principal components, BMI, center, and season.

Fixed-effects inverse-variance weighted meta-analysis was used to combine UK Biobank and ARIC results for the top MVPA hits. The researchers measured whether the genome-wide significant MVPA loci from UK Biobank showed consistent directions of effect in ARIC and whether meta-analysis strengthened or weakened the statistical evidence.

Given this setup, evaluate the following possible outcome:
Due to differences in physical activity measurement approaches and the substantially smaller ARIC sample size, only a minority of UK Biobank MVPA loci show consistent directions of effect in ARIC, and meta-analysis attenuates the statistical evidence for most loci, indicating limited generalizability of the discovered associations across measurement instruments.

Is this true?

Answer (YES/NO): NO